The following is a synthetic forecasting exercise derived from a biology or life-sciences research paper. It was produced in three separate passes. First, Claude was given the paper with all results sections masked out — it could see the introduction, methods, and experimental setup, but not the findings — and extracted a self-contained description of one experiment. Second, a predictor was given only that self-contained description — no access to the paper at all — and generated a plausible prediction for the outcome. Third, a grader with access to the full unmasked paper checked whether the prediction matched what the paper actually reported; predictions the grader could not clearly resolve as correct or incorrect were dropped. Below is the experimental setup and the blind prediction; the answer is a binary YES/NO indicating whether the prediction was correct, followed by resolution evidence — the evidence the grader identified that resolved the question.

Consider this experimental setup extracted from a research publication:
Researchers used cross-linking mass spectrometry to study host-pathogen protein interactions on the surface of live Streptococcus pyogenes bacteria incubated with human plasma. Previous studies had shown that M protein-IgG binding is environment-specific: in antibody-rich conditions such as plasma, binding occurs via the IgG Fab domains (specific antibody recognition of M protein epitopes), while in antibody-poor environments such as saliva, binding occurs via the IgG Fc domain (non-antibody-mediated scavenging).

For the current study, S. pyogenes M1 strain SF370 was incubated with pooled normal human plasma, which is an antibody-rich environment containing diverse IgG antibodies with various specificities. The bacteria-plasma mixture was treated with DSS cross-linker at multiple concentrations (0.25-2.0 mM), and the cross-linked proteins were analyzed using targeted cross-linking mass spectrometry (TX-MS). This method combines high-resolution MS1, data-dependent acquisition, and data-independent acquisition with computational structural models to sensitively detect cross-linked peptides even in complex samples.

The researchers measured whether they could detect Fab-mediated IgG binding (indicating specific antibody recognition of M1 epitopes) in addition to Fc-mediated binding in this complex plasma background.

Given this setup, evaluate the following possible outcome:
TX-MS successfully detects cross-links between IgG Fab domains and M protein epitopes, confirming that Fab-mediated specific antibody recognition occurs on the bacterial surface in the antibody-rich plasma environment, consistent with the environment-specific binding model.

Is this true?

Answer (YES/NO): YES